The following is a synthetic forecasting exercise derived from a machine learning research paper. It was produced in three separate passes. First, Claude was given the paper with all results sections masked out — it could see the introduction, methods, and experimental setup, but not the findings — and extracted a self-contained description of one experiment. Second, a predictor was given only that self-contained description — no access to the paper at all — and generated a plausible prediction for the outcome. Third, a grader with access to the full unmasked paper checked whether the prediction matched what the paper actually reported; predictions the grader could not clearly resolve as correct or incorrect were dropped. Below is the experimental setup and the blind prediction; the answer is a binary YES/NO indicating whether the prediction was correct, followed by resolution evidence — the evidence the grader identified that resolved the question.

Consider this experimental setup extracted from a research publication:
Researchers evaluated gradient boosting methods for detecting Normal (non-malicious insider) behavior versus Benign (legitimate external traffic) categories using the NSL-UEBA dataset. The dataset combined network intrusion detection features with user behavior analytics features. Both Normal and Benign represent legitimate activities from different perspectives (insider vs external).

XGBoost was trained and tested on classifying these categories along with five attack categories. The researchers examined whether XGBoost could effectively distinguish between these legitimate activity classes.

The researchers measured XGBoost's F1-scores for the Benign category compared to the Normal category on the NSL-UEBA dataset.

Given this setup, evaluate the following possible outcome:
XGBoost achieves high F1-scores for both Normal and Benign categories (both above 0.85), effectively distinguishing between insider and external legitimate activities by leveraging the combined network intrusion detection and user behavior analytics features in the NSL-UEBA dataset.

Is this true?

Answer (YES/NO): YES